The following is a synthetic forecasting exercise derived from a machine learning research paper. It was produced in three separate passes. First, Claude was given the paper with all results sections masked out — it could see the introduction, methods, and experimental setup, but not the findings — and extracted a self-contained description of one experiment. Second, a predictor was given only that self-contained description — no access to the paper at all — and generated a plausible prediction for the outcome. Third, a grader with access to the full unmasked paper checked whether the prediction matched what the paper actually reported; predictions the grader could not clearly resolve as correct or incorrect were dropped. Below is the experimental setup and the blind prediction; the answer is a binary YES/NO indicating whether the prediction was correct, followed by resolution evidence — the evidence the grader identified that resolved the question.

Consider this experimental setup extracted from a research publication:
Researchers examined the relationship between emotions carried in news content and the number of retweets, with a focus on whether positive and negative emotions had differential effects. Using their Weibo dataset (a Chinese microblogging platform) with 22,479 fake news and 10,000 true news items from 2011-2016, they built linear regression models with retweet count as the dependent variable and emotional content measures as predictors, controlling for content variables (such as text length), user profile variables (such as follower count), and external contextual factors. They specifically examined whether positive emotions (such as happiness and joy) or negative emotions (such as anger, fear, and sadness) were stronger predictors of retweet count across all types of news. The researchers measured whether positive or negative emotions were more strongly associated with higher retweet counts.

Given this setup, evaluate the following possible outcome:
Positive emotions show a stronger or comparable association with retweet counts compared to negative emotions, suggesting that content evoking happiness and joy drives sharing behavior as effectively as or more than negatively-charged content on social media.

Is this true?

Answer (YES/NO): NO